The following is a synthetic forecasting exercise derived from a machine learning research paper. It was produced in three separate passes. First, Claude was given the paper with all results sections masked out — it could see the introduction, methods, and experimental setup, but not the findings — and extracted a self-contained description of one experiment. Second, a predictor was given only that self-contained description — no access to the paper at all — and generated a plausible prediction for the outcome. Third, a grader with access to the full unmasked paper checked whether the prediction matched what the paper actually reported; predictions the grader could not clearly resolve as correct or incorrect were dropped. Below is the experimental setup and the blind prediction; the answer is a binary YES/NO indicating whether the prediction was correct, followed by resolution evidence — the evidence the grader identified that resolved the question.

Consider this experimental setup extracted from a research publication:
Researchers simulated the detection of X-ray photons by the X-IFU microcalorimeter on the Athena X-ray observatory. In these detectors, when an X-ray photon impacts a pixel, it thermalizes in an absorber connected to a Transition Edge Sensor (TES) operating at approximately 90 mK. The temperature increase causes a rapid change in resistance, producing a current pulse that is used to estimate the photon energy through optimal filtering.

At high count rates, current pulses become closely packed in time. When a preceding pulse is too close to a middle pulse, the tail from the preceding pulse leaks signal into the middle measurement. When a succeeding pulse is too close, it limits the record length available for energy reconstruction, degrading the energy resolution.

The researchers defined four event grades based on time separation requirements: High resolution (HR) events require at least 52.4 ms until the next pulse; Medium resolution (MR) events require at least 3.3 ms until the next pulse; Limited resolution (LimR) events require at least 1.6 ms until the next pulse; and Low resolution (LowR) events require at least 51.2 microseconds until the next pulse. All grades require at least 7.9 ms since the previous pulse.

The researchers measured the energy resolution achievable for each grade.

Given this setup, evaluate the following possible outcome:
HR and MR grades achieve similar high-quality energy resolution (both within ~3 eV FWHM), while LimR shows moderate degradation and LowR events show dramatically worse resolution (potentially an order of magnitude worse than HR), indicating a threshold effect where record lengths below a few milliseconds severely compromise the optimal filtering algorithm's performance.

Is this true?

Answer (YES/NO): YES